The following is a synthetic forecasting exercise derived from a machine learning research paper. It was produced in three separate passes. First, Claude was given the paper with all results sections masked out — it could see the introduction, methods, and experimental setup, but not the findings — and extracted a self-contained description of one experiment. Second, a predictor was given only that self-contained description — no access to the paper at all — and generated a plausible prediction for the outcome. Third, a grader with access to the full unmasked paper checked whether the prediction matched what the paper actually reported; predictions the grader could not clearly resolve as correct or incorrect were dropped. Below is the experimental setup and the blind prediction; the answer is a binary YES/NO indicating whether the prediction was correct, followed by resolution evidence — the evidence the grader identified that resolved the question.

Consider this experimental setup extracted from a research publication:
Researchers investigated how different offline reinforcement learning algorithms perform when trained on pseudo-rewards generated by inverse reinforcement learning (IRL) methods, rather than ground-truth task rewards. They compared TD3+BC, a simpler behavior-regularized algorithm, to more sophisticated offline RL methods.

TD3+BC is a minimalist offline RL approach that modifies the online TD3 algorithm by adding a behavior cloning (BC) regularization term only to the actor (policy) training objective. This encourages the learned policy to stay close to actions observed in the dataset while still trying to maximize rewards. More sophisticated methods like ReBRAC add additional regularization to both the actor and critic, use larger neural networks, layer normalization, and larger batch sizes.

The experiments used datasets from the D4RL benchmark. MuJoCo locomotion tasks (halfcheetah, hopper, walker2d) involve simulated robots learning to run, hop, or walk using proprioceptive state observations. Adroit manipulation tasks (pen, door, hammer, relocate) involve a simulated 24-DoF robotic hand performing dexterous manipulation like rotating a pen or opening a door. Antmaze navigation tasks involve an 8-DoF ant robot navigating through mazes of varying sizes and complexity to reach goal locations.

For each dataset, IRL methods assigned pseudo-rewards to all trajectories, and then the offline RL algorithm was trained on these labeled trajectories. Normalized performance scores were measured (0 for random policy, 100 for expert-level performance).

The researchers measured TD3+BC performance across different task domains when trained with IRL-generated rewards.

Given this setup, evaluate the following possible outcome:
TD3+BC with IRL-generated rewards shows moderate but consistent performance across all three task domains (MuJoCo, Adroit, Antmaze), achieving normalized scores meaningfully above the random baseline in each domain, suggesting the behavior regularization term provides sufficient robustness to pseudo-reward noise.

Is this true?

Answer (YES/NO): NO